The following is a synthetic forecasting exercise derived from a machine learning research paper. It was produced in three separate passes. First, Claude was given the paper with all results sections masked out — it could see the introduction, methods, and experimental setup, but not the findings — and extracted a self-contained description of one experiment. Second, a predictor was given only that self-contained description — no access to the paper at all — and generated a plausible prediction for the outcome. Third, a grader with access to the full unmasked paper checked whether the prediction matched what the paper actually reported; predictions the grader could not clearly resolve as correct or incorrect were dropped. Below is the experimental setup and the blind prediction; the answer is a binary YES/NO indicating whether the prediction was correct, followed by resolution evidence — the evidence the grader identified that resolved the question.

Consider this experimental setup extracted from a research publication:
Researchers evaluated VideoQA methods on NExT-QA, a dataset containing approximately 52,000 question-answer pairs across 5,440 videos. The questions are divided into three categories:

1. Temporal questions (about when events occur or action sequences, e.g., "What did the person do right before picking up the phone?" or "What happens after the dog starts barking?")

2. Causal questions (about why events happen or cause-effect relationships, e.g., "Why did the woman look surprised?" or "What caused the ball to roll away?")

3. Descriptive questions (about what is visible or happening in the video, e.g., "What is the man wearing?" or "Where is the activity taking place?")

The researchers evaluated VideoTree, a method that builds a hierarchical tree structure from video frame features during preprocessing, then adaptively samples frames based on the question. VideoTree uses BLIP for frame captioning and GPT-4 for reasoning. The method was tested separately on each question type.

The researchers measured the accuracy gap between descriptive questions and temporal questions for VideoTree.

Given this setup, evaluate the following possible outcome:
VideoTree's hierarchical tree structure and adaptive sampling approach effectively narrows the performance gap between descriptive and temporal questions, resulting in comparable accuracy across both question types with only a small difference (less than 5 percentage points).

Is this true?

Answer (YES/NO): NO